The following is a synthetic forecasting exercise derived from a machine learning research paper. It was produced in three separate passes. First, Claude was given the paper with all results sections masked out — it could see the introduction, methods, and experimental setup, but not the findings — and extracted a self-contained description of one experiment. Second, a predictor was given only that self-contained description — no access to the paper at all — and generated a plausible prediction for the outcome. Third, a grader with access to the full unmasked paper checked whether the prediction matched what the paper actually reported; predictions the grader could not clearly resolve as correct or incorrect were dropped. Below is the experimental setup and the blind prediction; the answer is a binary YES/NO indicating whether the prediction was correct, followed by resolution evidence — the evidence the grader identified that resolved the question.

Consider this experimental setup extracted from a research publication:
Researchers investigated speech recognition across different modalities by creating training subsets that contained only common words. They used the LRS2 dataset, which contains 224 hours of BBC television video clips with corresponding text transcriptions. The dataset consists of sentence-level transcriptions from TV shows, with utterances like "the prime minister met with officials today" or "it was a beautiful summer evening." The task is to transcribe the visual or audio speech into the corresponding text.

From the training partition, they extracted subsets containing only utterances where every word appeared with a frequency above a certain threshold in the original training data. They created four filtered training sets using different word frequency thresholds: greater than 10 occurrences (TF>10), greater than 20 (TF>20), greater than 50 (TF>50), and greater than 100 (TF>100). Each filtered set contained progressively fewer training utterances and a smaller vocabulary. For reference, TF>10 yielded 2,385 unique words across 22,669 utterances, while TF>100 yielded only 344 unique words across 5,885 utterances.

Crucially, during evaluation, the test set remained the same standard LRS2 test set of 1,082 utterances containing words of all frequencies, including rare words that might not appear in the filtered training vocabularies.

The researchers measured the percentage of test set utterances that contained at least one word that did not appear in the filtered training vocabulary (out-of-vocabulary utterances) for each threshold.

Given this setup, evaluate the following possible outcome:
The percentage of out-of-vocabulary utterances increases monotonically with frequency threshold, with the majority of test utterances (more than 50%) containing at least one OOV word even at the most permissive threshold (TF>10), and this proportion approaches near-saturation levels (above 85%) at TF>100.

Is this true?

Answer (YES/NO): YES